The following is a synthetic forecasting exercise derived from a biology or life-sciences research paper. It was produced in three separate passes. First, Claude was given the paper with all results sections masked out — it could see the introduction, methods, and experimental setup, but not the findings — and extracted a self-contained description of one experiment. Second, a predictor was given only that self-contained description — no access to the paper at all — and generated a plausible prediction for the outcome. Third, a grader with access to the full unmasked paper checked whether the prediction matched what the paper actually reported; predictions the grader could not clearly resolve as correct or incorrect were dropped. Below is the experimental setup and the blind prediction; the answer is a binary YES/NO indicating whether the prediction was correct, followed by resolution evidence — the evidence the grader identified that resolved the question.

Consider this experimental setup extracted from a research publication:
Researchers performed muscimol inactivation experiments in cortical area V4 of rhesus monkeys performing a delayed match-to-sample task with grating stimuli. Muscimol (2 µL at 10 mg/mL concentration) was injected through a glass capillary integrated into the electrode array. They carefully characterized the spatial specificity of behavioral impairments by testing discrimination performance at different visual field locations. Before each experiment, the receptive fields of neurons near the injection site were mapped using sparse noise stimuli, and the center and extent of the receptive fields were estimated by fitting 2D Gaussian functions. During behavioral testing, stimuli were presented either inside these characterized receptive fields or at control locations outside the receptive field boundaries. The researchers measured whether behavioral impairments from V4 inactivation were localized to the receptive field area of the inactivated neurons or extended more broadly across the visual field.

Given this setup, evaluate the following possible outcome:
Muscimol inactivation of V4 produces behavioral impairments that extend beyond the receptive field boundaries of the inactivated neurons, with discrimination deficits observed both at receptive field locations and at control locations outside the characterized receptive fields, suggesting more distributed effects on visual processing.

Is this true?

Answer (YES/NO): NO